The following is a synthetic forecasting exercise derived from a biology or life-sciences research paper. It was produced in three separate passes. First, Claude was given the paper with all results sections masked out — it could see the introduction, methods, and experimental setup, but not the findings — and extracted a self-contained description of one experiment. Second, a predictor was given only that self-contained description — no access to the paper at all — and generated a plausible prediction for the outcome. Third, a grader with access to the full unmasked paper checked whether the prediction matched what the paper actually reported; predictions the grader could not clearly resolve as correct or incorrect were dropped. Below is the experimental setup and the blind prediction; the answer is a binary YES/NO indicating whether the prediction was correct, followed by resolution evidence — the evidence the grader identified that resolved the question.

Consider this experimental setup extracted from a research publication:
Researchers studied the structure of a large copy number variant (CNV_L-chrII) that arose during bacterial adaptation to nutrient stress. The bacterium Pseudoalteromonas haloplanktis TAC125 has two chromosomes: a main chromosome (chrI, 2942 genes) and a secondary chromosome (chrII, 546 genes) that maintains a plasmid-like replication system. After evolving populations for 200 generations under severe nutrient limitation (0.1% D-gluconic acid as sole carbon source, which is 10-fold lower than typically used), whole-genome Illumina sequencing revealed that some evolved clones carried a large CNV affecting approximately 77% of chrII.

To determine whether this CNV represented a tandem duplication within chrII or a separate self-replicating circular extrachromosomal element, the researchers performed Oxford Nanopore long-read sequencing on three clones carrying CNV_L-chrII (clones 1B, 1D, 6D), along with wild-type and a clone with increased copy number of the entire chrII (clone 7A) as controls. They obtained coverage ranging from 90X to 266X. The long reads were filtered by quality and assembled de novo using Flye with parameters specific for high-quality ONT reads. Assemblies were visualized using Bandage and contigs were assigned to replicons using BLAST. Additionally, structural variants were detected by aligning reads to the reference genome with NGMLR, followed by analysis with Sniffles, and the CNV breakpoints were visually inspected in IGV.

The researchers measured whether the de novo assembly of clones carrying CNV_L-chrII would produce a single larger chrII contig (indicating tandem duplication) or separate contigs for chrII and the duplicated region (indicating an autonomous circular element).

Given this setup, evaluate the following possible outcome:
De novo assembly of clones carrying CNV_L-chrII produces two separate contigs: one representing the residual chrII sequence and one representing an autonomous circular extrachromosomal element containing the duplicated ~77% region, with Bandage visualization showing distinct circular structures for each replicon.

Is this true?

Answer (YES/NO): NO